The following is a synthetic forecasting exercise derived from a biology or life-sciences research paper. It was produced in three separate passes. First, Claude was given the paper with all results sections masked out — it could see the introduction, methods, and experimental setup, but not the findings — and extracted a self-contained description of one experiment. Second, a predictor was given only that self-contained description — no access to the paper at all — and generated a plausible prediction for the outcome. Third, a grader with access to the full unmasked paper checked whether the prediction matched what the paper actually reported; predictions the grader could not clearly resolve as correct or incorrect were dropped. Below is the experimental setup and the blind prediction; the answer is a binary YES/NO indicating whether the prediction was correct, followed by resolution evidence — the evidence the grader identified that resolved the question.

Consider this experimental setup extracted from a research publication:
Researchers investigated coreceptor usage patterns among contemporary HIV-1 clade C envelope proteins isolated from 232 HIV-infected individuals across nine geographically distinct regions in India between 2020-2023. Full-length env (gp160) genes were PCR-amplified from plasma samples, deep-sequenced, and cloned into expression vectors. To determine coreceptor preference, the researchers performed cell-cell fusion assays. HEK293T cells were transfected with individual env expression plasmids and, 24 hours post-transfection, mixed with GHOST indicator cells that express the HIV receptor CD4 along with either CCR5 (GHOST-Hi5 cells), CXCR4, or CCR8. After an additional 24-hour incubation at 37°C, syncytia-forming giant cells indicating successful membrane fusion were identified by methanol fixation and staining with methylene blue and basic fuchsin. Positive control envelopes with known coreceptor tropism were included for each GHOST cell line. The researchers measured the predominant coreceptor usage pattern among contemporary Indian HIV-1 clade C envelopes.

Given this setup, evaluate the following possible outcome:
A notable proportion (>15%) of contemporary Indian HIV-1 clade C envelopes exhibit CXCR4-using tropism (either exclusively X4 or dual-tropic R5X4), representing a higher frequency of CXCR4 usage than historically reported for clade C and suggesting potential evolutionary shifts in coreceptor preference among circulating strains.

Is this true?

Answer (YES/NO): NO